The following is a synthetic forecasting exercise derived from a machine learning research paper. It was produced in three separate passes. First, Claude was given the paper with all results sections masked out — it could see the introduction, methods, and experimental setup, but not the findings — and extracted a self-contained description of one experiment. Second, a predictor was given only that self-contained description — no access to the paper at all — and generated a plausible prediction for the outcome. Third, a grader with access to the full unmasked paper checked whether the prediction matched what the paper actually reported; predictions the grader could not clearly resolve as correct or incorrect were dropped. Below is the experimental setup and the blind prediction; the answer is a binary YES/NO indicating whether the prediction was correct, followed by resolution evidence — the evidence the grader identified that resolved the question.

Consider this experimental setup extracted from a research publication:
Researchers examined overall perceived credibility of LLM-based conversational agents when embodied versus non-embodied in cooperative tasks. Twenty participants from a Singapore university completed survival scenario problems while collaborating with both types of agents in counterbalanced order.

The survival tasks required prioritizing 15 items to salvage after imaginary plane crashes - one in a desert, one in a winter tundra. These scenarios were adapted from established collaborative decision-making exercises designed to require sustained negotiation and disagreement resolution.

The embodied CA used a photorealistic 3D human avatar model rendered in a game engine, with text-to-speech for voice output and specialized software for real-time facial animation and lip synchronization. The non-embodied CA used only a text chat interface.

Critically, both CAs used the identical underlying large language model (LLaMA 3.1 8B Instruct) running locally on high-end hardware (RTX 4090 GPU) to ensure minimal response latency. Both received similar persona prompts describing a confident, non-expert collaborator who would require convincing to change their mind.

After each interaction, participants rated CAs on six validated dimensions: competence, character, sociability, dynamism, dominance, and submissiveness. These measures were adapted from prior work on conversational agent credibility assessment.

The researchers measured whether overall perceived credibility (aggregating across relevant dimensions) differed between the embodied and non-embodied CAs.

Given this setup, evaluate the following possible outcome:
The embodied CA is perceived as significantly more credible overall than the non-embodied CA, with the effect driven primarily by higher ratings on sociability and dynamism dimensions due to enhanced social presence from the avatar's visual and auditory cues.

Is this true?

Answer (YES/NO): NO